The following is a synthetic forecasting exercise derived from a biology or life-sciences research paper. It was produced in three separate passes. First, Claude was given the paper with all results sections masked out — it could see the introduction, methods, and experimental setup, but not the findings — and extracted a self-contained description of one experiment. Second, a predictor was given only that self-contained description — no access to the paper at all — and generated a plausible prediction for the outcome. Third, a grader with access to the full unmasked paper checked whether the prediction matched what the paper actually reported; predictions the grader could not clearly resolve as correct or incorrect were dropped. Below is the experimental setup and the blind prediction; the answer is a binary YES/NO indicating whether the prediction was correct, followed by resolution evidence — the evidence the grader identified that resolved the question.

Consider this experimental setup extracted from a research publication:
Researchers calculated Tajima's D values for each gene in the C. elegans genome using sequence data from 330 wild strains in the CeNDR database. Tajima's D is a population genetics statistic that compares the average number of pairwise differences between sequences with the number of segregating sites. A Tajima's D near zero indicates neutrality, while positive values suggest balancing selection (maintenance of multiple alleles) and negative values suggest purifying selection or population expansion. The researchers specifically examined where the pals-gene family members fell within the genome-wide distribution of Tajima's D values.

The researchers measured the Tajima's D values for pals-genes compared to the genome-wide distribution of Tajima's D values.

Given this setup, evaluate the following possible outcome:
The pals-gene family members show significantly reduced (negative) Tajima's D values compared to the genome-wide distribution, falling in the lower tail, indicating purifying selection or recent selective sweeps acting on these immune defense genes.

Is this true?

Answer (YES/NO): NO